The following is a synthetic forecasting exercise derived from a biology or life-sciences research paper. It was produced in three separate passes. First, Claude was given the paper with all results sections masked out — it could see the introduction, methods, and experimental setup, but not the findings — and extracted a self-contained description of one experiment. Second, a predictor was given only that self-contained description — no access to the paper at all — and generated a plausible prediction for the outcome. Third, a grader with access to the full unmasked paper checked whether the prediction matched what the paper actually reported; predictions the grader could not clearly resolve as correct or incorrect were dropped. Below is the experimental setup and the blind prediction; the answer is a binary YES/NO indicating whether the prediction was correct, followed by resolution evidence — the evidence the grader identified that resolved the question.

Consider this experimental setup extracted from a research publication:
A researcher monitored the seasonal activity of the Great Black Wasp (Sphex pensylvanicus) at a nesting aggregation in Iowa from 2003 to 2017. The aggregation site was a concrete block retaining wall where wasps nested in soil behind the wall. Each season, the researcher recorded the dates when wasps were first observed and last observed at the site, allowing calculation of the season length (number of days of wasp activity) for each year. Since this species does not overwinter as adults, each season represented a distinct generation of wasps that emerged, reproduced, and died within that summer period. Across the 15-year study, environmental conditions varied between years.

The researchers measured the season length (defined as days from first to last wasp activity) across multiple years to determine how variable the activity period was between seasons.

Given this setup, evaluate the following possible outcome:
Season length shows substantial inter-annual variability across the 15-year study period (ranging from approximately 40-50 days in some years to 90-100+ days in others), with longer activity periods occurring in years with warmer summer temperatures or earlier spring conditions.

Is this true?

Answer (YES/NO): NO